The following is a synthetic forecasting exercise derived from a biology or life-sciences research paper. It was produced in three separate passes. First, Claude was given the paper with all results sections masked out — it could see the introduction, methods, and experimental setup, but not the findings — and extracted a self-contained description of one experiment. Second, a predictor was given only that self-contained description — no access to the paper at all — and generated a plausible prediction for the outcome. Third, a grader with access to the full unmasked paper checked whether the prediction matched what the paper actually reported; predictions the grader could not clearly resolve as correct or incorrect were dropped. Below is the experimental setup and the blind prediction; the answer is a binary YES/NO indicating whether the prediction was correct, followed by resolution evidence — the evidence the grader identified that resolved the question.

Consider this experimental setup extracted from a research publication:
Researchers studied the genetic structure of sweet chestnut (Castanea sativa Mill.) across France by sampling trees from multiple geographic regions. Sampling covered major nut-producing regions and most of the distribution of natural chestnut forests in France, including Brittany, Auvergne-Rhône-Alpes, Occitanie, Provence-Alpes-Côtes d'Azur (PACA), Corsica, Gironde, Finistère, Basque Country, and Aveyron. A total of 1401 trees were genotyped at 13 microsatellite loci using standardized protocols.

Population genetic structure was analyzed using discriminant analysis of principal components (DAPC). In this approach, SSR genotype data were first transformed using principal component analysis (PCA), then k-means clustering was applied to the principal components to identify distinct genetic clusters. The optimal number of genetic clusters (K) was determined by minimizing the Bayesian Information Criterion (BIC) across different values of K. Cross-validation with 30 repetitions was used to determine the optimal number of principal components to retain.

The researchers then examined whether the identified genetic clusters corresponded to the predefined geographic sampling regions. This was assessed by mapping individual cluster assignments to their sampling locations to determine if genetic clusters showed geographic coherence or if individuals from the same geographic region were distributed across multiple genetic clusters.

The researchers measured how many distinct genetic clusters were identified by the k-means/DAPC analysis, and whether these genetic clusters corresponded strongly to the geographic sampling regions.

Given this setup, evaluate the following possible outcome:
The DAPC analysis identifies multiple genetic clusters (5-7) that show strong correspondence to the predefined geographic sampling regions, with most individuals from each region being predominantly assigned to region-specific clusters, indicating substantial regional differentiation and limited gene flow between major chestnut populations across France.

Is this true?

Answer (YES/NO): NO